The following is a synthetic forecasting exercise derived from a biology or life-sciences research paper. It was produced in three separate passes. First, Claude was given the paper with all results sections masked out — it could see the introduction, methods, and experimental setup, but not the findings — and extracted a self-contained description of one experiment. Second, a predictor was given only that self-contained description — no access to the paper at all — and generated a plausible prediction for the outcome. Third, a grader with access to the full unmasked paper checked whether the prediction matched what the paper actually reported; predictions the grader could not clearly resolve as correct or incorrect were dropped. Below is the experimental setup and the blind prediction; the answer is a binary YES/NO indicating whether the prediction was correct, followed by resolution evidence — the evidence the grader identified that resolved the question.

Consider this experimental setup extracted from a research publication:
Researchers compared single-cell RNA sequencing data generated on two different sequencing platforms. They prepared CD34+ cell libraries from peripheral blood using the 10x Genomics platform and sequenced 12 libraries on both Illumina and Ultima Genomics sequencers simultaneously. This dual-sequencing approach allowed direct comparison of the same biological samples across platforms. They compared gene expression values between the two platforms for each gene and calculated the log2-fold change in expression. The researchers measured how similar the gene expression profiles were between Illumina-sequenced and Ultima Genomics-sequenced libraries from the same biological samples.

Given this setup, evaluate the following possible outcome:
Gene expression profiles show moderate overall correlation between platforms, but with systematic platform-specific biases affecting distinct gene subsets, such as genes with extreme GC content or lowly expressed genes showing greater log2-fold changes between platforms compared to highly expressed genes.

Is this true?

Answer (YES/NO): NO